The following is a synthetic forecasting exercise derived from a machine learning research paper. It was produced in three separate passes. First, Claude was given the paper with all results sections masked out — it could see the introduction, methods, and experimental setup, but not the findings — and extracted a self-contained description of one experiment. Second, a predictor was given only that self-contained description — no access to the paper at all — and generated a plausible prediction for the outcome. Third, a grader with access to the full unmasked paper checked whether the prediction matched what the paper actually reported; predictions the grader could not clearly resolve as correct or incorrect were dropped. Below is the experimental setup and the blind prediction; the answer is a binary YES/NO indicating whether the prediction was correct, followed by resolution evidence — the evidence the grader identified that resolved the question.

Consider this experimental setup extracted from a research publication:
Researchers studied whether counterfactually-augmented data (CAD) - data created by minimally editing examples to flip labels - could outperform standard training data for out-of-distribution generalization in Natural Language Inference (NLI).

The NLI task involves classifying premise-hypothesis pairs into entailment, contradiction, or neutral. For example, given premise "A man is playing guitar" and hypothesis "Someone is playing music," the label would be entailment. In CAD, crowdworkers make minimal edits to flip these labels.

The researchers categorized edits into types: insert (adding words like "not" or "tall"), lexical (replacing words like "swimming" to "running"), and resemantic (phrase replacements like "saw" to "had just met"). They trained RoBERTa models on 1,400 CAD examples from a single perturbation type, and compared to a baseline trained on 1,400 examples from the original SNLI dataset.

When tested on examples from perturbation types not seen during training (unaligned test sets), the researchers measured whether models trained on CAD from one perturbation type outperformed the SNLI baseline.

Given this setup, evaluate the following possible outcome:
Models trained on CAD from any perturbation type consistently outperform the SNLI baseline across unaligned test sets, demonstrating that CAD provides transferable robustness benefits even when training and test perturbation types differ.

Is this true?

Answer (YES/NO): NO